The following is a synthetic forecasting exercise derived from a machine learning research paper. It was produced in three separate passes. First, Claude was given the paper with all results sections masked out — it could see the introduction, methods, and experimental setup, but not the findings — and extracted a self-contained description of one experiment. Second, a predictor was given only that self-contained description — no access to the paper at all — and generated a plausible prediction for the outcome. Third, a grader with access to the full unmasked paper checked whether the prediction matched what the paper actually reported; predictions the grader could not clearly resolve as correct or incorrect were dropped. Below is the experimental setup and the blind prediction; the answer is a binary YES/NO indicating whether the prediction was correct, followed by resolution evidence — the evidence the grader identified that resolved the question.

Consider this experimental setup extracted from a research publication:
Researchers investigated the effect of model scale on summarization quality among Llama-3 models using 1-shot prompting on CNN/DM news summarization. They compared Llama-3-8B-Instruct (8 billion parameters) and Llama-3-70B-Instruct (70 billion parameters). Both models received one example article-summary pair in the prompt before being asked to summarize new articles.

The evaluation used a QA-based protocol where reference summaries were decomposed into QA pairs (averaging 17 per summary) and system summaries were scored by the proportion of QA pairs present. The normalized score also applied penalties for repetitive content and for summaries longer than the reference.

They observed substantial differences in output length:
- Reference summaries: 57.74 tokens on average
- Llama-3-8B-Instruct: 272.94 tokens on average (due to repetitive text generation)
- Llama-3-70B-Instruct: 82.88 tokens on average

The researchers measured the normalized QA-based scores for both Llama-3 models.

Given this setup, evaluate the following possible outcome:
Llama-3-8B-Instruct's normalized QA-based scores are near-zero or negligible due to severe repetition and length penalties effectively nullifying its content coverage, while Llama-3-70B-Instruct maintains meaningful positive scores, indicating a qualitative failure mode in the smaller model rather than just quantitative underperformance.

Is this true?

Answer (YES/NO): NO